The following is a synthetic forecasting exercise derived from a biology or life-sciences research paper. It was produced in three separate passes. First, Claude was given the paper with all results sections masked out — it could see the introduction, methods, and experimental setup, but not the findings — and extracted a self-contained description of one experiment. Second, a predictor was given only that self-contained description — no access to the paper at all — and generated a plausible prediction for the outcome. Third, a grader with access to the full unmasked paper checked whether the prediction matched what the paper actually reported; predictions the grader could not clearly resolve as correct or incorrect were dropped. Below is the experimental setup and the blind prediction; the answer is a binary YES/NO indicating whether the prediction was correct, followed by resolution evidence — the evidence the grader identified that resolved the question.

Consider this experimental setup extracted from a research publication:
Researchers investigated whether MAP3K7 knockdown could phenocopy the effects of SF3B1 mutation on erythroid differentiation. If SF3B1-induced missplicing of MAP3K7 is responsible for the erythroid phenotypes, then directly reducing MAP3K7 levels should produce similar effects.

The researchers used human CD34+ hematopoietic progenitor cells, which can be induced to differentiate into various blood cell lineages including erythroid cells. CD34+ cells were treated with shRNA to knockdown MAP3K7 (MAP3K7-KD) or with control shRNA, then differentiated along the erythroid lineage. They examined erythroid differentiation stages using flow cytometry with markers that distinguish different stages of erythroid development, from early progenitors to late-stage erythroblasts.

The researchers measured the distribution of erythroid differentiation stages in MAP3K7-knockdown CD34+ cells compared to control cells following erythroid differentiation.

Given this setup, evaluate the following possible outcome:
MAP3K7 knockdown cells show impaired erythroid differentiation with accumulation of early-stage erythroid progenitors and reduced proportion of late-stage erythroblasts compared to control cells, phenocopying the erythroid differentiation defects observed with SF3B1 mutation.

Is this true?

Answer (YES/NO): NO